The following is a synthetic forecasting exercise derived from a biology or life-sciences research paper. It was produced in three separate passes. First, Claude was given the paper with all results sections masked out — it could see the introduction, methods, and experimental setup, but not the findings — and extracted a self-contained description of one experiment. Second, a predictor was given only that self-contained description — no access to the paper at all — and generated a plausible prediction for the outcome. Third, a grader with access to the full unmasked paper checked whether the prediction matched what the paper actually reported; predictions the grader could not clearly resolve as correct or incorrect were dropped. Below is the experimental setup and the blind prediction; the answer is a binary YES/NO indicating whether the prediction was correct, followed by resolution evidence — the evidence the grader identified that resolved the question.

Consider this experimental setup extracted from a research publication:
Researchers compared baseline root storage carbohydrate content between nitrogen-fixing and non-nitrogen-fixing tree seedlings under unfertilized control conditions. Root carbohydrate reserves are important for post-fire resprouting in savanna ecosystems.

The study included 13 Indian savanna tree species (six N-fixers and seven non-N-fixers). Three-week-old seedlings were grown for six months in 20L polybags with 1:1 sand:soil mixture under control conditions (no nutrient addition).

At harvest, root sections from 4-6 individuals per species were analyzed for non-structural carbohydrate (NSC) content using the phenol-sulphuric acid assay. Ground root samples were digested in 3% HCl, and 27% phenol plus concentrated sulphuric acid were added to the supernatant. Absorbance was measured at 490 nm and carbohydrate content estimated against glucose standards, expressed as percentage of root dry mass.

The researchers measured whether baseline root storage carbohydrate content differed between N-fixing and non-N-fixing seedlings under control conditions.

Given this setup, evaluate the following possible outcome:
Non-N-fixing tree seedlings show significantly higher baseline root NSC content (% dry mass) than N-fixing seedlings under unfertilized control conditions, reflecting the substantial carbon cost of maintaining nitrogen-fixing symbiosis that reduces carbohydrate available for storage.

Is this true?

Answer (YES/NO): NO